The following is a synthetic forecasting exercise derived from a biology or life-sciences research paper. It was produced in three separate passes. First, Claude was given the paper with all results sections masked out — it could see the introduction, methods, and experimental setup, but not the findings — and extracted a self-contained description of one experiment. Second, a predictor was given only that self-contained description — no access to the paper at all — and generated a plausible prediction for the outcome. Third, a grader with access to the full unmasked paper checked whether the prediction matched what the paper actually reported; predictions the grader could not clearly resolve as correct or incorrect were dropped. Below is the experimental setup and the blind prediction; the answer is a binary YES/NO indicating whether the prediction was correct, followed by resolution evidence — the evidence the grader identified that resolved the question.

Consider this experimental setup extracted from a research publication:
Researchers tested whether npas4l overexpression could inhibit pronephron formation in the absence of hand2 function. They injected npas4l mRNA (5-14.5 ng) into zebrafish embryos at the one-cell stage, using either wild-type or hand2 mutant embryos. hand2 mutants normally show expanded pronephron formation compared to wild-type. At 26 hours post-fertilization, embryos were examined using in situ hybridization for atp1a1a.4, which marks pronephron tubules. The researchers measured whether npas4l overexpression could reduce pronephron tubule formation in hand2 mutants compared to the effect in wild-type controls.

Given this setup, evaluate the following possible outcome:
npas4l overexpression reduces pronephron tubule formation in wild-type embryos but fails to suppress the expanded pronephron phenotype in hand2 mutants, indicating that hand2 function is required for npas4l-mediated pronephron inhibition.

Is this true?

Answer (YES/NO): NO